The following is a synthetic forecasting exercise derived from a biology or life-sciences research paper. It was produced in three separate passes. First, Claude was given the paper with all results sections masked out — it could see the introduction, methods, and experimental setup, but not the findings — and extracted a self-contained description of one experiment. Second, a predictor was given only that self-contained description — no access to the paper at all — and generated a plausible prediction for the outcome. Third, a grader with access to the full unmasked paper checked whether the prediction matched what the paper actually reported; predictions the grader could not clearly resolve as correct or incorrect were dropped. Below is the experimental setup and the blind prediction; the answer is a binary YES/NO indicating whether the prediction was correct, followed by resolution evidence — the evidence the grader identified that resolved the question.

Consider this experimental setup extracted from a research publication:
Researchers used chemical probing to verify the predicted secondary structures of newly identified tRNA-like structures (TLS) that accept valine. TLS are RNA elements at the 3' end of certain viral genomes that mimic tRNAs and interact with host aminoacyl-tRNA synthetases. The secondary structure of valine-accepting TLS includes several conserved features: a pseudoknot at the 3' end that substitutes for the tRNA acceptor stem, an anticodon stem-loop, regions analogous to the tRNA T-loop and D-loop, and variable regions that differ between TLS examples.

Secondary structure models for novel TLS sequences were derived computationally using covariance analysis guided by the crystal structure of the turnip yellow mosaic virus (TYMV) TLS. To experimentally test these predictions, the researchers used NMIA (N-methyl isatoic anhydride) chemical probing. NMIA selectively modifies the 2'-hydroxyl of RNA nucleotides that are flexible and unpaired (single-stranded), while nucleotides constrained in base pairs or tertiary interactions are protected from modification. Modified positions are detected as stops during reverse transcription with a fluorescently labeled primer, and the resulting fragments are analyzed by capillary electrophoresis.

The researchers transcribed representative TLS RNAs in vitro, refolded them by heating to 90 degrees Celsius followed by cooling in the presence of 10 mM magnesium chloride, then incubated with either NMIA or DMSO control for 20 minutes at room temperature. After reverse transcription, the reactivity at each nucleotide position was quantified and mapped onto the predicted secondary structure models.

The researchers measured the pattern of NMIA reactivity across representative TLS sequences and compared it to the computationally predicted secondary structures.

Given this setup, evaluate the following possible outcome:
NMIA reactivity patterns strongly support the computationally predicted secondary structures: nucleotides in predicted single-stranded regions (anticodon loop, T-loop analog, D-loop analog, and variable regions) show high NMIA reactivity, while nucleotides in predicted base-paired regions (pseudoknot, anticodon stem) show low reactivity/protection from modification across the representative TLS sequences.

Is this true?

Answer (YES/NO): YES